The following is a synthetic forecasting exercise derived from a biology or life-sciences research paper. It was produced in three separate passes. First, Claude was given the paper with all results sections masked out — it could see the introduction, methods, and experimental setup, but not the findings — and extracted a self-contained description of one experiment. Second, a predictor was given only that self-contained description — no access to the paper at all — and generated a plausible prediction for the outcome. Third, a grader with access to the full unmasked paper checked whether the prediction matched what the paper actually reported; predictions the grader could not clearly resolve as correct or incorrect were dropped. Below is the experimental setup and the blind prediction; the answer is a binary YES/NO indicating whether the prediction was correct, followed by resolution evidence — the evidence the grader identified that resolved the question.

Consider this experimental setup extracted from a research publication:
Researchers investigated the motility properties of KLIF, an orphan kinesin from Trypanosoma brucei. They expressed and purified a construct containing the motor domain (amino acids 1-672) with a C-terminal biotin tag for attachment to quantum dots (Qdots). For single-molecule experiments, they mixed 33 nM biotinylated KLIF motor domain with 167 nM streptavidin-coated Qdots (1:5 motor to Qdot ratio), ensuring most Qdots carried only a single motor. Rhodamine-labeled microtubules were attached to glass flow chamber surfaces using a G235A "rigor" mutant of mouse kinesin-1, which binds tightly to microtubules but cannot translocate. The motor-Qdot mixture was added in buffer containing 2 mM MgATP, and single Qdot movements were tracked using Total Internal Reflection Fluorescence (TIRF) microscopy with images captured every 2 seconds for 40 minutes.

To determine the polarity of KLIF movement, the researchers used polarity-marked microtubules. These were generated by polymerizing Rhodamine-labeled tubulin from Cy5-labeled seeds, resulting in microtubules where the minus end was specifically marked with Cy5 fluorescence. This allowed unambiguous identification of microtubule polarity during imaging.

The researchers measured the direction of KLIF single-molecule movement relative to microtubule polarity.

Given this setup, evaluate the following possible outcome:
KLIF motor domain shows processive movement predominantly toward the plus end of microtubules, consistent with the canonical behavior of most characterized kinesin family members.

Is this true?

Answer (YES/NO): NO